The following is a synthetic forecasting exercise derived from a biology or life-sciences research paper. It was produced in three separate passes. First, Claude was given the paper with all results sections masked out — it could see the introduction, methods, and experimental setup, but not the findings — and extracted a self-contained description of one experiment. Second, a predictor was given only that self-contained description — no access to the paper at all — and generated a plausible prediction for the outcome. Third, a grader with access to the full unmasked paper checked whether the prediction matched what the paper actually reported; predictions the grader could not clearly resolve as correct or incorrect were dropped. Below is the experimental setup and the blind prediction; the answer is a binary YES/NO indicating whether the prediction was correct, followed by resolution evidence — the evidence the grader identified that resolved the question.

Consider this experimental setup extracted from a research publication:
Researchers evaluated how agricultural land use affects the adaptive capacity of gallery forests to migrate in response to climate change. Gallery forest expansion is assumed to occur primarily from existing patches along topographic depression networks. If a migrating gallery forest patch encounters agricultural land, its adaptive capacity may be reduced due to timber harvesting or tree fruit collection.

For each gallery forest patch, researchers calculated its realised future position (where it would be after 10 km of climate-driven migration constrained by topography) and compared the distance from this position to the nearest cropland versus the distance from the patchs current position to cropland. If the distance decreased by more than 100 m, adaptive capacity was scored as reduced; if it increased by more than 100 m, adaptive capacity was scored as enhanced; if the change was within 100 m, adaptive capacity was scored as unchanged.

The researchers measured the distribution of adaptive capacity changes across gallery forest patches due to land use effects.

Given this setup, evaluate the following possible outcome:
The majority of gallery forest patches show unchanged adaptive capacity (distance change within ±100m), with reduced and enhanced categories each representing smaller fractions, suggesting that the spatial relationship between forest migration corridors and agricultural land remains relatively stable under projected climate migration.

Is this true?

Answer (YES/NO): YES